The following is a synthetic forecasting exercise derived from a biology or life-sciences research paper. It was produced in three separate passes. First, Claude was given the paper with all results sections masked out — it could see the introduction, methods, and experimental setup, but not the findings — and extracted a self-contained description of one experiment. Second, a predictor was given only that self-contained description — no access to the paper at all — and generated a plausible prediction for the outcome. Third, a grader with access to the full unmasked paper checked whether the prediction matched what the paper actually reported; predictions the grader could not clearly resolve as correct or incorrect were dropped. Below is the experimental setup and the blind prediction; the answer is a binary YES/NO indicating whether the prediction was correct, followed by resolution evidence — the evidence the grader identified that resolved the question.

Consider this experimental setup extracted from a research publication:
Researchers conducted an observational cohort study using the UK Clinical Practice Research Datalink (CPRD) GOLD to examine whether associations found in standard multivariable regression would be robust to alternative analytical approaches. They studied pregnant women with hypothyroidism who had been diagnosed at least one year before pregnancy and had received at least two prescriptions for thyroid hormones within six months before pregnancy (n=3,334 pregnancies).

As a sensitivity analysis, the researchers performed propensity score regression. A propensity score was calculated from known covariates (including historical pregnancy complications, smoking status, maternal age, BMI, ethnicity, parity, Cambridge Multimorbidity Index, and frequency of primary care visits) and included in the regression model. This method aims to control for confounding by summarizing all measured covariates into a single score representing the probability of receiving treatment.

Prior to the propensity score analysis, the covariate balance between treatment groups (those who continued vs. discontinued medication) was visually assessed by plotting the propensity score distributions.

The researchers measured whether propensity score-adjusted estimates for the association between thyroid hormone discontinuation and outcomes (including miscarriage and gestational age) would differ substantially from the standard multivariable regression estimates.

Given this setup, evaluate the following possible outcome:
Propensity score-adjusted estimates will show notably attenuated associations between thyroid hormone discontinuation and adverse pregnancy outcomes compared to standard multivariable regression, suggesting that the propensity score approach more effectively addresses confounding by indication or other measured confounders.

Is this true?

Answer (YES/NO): NO